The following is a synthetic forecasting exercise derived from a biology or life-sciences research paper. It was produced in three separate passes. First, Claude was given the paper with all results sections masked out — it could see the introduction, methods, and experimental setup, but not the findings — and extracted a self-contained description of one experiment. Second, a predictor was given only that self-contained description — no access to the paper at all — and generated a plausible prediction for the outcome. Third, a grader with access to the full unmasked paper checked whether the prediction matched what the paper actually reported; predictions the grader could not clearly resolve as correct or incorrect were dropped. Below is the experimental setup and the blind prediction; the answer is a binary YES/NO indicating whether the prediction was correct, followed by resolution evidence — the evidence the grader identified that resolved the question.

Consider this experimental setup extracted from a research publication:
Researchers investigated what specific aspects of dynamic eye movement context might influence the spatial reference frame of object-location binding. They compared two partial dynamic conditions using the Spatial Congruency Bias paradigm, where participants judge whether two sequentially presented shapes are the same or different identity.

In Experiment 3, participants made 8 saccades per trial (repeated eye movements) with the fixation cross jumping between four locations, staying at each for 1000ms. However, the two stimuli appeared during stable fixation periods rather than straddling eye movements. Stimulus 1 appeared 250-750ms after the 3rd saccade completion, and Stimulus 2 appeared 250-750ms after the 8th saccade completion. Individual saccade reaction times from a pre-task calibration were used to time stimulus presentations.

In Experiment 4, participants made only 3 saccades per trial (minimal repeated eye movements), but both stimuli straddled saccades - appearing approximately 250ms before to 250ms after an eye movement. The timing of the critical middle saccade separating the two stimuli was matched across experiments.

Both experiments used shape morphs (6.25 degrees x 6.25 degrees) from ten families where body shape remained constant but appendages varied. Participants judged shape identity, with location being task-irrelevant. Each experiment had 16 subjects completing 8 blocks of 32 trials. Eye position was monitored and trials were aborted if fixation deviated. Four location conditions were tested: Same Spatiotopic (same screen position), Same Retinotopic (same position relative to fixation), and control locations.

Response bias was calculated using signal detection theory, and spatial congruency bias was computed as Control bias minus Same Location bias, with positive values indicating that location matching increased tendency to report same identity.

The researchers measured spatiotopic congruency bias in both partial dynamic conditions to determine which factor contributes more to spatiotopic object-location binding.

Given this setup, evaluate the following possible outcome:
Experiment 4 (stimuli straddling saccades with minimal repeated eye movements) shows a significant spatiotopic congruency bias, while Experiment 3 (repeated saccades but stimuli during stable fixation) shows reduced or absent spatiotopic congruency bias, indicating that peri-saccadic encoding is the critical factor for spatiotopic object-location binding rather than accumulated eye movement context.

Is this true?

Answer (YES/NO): NO